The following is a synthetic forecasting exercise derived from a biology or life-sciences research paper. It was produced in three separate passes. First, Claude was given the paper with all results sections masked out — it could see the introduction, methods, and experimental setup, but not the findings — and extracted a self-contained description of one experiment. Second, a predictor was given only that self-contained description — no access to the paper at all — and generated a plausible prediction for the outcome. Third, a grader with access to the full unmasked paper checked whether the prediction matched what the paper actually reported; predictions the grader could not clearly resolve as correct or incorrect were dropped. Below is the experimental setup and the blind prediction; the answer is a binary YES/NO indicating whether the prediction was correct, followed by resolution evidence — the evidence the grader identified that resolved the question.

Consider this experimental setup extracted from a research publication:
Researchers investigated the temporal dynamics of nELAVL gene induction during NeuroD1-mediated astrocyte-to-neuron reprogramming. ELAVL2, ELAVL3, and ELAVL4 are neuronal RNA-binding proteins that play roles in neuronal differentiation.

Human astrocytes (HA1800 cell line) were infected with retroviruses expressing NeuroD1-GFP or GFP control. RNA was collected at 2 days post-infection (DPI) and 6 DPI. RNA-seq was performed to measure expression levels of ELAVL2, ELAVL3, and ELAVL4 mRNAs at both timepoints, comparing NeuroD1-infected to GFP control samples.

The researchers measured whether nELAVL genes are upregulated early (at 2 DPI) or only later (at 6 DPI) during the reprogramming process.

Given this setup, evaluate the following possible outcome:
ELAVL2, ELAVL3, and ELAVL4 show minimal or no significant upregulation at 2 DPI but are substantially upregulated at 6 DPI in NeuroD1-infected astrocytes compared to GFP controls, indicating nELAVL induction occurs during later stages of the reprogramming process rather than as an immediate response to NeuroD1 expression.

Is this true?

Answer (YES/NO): NO